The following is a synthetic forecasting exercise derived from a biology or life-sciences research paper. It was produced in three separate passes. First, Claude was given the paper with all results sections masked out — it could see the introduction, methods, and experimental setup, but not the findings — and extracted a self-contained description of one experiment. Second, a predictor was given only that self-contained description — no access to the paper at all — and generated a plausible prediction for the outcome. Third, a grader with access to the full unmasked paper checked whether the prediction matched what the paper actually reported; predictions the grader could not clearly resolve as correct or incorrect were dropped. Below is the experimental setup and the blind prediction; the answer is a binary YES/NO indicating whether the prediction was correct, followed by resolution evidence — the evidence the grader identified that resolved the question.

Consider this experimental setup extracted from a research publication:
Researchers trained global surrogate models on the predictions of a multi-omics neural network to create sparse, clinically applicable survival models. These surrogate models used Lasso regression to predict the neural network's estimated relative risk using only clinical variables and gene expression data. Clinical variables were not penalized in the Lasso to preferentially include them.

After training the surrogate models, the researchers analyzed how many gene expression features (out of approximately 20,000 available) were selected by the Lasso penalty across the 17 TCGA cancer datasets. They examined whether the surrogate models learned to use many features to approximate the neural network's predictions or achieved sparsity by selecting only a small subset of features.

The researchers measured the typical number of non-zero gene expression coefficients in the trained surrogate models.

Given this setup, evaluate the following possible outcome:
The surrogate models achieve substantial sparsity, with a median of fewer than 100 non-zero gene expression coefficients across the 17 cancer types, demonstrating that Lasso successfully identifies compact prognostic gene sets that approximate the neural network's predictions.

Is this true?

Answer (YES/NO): YES